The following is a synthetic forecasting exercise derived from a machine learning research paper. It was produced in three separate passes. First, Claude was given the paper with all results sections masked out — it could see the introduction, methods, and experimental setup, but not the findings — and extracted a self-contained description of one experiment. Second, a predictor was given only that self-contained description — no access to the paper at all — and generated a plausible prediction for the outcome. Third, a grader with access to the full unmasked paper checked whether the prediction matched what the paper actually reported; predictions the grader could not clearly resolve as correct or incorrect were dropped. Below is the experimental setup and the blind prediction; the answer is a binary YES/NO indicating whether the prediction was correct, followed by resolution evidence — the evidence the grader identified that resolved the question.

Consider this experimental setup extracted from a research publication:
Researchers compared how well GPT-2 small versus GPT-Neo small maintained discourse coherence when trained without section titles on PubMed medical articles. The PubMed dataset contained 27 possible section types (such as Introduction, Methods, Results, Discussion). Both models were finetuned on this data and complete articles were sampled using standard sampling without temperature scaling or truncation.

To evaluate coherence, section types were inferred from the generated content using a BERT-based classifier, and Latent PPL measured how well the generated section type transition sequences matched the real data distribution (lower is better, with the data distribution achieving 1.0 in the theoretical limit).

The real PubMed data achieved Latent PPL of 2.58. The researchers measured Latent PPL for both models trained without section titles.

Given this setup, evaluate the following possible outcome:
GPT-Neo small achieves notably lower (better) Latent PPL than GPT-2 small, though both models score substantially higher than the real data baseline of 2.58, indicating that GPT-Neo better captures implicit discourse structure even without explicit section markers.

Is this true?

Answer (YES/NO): NO